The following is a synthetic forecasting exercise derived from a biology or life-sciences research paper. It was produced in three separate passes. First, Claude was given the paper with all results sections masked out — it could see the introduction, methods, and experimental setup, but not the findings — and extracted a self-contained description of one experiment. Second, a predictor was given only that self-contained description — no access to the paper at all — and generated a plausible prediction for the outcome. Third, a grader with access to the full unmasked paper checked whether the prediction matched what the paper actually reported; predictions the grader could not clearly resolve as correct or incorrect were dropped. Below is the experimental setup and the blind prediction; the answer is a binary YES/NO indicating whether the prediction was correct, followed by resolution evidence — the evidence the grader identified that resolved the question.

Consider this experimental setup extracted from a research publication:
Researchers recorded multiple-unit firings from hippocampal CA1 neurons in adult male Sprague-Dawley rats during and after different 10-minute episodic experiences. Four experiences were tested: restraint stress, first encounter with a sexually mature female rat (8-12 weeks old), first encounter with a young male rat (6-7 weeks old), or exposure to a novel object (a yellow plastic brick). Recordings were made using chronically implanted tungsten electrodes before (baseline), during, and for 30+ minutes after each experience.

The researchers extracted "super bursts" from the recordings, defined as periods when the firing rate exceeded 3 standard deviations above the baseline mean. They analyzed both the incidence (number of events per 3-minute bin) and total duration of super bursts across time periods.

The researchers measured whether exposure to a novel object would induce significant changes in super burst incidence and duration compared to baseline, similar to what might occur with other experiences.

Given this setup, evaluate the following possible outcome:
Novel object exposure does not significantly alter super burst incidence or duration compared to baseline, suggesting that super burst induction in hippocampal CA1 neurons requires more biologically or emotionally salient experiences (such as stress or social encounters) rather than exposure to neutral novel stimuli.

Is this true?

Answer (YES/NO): YES